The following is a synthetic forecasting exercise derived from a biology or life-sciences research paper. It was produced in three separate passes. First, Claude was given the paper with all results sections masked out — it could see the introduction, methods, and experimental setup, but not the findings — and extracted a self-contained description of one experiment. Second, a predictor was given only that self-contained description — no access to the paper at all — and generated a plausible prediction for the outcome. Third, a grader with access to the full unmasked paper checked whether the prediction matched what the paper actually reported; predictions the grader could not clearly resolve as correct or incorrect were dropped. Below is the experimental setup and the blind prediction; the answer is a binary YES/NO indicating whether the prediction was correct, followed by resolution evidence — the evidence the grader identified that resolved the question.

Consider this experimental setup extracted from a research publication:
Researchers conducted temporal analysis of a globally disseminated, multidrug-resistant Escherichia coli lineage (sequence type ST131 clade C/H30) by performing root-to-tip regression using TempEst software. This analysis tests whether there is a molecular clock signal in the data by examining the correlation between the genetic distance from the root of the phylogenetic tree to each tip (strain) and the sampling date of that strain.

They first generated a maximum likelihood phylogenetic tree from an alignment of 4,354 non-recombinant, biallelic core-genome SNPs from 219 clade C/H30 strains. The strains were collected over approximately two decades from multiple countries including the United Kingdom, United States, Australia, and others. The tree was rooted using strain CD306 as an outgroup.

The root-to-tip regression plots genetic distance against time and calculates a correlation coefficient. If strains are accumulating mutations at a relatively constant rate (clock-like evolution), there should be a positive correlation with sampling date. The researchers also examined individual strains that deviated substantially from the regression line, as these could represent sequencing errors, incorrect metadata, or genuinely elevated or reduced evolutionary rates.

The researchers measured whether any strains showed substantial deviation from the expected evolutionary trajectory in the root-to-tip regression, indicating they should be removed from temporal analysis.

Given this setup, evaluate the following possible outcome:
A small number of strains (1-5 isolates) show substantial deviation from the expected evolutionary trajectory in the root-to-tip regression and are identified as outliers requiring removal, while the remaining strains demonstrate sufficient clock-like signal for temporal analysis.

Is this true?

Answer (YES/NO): YES